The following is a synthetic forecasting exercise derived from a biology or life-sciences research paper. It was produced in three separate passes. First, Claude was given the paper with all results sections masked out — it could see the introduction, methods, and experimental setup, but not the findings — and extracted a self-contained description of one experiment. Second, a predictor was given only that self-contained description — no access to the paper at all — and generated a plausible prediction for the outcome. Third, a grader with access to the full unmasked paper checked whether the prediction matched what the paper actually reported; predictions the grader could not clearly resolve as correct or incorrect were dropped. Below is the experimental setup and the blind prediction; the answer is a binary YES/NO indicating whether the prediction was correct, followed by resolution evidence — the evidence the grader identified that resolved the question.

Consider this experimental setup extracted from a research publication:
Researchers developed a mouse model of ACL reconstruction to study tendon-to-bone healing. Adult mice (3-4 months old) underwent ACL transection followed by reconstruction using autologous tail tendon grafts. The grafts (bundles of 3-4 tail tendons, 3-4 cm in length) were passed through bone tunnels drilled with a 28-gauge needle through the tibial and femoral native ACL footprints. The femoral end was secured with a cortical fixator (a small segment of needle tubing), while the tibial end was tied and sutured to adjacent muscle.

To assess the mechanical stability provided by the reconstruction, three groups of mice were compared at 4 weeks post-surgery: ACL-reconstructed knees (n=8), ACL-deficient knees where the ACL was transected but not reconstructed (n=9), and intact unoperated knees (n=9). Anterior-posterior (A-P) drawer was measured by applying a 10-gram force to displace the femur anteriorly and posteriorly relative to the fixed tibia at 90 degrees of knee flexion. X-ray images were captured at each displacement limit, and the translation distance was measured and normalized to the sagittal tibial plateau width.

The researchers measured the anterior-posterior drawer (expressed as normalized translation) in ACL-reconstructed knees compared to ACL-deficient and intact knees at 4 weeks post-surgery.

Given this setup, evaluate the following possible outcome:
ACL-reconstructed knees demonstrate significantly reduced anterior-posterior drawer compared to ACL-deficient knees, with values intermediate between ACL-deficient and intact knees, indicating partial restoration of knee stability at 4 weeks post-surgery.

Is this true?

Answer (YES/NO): YES